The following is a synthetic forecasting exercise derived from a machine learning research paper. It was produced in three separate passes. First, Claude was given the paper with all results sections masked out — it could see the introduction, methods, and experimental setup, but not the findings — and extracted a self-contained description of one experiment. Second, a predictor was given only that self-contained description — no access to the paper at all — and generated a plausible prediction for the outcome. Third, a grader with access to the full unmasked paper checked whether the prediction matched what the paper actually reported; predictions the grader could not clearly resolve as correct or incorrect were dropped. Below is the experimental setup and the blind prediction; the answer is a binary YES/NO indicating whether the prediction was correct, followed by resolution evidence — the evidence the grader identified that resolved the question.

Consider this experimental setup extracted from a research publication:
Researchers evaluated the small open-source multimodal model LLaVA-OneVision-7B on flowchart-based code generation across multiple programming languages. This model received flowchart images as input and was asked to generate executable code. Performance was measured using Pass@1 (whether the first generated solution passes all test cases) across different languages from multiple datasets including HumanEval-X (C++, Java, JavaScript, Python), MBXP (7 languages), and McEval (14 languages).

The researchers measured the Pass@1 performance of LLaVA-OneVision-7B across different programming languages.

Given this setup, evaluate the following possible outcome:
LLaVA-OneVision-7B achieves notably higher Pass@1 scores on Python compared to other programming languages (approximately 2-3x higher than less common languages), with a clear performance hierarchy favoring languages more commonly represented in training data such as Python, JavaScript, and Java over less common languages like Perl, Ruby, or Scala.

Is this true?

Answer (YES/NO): NO